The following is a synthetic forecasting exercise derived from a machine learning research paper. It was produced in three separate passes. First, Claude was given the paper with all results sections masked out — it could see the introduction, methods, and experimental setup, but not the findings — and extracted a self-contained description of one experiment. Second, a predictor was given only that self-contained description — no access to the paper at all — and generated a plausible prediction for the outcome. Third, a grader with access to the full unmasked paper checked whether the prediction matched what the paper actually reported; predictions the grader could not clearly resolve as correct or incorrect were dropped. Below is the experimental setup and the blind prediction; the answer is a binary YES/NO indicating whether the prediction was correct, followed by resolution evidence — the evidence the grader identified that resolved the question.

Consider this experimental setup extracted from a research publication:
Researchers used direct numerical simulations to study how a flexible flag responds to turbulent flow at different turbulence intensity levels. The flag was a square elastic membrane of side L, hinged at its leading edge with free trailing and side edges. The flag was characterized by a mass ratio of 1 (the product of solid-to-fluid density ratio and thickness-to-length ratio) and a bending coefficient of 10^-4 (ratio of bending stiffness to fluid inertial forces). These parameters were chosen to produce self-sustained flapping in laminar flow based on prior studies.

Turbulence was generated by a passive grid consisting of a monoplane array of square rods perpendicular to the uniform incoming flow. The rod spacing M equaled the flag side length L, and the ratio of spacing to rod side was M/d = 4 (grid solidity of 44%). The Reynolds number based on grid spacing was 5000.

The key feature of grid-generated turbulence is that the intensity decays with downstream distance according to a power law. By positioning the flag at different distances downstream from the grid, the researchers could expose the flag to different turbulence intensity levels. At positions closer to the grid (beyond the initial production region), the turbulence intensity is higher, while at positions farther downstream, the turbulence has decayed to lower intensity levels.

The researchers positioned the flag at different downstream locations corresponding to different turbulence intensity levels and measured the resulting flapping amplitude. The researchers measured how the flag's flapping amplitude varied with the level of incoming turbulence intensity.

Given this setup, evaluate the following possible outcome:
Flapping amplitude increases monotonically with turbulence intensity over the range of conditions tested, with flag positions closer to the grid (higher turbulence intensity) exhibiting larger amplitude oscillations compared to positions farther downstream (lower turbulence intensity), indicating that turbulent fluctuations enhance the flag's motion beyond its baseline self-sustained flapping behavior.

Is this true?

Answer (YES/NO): YES